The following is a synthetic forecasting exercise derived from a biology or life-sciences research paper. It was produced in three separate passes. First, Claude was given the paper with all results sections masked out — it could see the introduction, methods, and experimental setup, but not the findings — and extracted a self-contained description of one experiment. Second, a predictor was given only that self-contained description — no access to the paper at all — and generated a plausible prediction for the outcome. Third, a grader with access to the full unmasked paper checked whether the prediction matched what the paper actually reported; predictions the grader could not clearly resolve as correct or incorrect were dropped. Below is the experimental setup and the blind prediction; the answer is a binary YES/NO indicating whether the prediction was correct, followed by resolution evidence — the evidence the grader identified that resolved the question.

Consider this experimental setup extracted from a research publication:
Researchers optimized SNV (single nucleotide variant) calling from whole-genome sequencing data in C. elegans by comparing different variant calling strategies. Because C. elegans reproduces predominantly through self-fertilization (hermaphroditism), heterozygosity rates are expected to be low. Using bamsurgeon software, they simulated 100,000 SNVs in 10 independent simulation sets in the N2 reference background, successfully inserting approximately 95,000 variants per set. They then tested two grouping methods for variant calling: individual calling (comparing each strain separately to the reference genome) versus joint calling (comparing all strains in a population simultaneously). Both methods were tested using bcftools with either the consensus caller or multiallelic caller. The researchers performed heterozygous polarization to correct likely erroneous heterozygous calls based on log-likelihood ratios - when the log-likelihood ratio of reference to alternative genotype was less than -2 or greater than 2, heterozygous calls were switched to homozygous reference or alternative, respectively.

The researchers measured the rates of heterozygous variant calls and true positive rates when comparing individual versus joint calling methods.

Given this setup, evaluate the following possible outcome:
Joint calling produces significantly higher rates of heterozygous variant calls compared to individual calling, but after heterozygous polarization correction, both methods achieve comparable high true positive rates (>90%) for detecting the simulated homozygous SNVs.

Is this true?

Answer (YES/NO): NO